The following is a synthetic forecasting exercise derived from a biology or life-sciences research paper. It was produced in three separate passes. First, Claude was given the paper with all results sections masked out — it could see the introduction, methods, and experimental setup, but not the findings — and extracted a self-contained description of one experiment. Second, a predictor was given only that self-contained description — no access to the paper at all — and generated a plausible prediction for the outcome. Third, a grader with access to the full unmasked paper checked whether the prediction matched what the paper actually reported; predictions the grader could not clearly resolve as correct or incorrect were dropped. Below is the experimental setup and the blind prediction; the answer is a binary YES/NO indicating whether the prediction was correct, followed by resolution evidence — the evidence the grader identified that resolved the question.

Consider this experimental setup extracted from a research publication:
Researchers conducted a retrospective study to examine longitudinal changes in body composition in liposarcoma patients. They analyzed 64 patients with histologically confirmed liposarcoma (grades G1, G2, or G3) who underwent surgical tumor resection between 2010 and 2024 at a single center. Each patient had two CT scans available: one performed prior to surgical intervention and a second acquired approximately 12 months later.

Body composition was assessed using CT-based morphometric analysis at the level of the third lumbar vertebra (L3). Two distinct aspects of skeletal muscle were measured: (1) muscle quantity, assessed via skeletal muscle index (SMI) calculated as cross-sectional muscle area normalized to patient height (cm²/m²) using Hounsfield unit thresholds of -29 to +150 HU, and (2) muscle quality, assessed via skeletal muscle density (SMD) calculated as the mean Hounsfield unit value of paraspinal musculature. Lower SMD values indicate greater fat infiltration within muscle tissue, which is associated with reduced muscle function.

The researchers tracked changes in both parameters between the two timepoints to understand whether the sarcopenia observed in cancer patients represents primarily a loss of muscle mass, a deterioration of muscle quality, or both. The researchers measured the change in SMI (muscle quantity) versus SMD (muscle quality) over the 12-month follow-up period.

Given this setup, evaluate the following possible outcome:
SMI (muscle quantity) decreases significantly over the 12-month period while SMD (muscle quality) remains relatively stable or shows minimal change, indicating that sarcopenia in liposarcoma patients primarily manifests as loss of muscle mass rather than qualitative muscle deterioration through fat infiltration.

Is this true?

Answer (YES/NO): YES